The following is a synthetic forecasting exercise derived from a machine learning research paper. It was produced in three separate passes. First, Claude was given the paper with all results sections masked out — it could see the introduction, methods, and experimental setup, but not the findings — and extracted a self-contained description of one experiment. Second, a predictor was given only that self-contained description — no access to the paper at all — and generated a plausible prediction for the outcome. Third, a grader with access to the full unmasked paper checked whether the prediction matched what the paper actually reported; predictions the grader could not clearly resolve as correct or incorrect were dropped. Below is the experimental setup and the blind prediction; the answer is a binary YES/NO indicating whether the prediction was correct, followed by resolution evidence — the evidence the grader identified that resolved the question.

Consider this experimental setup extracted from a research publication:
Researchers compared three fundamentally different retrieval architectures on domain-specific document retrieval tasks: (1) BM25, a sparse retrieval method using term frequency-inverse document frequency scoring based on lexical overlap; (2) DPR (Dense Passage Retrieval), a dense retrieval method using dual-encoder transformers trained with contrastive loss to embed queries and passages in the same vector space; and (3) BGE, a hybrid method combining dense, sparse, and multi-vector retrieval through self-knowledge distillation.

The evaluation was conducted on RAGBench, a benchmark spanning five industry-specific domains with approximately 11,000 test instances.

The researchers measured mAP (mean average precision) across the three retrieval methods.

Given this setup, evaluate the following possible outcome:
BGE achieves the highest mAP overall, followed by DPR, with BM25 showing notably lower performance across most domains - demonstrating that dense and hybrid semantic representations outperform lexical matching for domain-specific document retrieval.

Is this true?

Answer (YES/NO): NO